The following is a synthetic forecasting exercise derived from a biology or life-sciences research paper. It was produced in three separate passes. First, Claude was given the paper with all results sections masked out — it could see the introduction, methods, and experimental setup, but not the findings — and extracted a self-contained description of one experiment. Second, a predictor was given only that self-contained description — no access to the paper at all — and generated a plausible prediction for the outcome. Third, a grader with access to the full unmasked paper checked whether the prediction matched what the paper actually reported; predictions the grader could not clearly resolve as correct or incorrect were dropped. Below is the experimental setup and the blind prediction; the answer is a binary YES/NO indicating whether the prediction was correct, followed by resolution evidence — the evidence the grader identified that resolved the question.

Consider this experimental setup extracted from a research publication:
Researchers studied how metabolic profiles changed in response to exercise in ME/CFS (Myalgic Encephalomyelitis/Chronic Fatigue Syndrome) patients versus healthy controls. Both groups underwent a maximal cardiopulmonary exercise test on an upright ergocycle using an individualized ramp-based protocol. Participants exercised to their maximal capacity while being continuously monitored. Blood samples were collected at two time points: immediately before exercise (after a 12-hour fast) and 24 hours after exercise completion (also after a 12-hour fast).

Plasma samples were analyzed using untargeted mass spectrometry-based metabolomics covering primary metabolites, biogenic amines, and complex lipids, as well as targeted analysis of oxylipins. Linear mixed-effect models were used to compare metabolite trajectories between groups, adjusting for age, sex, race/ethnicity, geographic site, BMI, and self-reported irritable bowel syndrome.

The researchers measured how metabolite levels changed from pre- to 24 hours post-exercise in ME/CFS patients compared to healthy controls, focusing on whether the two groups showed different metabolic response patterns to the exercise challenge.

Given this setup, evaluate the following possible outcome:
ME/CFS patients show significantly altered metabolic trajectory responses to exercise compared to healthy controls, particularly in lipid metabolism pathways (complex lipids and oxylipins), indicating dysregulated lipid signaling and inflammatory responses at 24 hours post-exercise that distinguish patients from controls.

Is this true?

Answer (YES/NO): YES